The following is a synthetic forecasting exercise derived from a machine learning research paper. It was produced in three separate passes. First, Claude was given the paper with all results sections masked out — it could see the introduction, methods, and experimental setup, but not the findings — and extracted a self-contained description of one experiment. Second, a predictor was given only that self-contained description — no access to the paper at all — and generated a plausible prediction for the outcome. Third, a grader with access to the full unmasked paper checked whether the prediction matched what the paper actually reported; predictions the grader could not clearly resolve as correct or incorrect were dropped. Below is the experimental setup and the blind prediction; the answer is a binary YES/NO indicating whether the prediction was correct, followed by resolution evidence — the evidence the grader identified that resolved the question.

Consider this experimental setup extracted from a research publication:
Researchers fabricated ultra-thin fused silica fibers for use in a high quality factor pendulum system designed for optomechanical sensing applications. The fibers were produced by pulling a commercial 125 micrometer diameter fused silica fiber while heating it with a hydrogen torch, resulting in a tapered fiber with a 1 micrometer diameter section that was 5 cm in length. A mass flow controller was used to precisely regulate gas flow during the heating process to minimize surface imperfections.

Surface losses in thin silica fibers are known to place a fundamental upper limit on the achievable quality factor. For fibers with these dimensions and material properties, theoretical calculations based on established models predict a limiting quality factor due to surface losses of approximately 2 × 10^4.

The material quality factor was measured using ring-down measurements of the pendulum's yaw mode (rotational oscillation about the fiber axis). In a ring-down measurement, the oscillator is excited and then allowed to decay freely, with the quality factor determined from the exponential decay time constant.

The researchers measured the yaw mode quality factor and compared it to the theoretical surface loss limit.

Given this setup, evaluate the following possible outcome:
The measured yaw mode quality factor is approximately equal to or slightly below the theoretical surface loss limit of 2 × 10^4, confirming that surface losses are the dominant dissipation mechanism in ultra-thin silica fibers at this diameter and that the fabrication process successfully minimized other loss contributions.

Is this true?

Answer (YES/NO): YES